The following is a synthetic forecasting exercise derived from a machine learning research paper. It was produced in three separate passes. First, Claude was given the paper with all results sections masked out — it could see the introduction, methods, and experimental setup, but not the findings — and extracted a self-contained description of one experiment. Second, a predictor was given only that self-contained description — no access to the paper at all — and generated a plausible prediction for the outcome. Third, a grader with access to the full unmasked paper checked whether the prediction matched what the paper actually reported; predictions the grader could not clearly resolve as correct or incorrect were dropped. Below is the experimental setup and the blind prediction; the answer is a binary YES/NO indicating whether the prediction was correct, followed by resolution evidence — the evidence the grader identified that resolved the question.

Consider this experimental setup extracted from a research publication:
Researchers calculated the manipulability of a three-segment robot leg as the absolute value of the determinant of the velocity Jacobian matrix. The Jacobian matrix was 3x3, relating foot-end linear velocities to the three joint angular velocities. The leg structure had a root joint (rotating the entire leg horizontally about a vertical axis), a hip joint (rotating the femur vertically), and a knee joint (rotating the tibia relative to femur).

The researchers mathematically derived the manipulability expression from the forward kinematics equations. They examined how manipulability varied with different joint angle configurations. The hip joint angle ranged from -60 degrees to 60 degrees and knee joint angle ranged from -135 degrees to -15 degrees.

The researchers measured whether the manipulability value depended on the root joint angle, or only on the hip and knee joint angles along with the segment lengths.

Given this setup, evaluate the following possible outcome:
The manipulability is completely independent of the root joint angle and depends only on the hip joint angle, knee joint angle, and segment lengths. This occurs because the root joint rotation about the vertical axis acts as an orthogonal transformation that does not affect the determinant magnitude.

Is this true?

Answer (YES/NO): YES